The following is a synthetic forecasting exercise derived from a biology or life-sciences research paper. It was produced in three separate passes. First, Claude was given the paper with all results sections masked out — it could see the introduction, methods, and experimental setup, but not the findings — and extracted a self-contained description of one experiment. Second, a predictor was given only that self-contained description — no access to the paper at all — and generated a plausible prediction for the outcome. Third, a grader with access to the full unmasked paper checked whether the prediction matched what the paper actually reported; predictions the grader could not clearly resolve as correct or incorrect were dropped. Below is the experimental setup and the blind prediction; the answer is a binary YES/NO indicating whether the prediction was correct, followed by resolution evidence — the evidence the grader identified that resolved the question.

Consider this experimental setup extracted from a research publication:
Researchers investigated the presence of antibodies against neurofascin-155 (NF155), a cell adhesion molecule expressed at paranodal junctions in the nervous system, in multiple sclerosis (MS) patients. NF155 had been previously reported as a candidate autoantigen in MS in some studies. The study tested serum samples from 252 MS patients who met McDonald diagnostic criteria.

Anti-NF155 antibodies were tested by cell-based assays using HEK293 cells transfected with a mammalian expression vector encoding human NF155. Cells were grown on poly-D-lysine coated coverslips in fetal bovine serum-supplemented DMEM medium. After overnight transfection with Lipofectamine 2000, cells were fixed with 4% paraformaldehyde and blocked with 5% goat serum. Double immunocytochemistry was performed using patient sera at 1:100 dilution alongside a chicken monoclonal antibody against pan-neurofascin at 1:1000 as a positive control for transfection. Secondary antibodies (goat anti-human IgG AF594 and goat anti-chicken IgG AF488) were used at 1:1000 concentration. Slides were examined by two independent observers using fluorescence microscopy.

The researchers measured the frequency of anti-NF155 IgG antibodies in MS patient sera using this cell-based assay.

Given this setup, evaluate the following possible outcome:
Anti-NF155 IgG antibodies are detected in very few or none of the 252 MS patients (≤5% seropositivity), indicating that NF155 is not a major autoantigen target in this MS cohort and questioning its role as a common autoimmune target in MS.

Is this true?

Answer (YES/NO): YES